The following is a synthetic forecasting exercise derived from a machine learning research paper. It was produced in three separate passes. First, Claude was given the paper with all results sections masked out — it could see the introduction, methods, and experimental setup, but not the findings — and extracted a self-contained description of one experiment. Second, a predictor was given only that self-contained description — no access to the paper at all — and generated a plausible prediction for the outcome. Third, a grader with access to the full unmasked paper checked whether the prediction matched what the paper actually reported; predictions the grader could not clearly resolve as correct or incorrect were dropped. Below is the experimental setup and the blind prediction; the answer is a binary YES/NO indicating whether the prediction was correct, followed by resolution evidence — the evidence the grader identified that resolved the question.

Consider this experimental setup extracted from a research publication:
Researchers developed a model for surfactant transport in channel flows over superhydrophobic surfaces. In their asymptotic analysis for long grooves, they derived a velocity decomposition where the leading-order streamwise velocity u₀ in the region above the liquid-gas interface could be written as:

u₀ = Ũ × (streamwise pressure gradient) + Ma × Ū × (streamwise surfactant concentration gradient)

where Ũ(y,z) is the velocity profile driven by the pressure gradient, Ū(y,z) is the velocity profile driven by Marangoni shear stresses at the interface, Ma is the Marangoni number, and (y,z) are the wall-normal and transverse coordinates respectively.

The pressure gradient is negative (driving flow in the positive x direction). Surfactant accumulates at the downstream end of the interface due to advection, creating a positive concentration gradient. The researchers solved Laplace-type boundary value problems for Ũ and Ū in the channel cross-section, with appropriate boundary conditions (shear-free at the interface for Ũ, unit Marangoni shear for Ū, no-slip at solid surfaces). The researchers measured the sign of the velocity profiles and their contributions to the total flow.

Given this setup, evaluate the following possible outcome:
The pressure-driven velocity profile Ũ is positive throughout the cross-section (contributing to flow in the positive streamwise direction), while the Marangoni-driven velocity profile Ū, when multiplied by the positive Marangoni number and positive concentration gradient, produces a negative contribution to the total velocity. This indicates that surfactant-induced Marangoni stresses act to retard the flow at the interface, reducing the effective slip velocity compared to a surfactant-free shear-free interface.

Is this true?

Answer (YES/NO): NO